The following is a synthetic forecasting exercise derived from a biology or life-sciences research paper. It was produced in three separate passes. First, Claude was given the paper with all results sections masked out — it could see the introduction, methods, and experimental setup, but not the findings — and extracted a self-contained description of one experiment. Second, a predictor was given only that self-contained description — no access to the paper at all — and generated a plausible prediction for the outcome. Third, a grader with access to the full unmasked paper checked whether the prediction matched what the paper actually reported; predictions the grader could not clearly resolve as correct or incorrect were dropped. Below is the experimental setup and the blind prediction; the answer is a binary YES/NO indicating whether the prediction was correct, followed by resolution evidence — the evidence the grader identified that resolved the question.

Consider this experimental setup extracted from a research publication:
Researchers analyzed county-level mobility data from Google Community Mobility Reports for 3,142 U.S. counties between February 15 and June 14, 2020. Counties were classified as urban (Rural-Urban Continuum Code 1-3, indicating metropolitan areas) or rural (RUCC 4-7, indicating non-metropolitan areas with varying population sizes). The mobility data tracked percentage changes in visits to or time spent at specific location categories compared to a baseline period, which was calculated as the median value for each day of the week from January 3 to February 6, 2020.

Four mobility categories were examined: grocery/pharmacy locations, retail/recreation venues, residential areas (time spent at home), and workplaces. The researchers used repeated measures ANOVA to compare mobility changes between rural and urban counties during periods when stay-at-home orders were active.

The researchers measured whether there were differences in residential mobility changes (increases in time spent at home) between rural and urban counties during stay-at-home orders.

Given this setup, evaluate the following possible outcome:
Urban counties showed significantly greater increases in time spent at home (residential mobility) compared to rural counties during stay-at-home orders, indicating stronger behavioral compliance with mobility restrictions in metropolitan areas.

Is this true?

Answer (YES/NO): YES